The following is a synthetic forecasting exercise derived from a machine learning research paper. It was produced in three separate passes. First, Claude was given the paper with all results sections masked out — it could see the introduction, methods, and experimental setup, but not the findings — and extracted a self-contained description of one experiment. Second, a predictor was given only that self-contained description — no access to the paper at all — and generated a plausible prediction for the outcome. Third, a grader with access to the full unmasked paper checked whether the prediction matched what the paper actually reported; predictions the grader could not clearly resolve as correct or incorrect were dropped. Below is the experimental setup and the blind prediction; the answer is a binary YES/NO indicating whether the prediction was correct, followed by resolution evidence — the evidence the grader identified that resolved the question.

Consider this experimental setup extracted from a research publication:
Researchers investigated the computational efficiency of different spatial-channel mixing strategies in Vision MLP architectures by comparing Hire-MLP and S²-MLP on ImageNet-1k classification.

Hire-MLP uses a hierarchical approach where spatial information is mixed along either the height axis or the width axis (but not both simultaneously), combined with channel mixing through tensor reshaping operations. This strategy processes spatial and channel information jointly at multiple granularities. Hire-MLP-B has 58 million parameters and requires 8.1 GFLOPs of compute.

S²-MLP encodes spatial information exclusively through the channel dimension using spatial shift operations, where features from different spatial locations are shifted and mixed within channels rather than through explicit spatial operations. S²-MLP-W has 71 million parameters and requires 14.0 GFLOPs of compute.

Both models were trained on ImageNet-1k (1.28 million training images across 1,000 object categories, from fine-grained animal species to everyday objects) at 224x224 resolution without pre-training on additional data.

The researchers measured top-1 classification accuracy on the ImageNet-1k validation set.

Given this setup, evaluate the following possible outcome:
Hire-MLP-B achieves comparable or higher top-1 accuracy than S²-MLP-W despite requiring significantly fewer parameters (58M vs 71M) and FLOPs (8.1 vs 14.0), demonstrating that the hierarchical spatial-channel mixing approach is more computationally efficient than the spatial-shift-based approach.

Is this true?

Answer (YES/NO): YES